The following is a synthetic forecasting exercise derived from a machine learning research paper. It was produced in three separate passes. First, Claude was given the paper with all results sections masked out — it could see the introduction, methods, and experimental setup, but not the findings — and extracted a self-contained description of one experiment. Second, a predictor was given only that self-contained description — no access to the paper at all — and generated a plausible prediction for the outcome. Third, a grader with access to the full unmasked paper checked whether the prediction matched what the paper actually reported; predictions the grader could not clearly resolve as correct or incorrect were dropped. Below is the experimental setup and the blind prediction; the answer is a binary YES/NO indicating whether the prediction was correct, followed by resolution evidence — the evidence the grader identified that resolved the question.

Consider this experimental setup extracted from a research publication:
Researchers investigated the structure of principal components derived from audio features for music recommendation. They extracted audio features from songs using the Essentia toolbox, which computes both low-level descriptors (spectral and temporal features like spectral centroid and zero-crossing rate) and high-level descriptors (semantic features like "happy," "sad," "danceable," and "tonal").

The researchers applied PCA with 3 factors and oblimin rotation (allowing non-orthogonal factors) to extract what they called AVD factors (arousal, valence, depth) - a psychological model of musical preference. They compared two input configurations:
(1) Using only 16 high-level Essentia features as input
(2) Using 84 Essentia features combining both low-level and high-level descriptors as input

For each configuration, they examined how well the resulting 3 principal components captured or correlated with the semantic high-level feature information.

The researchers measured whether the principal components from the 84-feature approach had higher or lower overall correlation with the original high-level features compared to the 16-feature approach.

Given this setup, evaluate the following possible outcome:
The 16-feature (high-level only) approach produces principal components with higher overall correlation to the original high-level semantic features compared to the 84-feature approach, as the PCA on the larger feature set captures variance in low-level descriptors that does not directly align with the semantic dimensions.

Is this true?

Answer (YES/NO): YES